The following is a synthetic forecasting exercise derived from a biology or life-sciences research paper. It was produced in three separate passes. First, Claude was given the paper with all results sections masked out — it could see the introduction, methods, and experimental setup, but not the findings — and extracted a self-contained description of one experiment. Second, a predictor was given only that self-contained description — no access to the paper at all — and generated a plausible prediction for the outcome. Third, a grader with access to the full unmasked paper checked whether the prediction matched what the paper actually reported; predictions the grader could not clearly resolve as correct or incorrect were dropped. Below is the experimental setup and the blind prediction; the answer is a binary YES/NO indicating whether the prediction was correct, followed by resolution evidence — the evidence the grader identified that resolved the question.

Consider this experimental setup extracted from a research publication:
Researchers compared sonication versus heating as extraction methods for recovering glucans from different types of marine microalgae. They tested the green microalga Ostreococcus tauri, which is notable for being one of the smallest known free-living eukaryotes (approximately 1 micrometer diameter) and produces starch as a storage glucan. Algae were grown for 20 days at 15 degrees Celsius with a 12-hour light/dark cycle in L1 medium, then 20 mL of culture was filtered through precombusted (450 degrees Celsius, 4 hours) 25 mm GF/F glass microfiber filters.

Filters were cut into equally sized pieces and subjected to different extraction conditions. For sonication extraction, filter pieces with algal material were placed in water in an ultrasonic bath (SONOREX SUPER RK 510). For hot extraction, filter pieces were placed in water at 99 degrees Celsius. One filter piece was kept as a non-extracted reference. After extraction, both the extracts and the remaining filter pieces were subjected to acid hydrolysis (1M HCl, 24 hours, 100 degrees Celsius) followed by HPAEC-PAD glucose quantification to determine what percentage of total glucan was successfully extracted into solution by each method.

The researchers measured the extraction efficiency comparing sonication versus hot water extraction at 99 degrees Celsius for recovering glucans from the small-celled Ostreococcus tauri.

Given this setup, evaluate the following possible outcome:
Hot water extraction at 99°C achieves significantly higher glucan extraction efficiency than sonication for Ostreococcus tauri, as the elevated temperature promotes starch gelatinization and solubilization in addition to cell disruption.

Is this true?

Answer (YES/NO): NO